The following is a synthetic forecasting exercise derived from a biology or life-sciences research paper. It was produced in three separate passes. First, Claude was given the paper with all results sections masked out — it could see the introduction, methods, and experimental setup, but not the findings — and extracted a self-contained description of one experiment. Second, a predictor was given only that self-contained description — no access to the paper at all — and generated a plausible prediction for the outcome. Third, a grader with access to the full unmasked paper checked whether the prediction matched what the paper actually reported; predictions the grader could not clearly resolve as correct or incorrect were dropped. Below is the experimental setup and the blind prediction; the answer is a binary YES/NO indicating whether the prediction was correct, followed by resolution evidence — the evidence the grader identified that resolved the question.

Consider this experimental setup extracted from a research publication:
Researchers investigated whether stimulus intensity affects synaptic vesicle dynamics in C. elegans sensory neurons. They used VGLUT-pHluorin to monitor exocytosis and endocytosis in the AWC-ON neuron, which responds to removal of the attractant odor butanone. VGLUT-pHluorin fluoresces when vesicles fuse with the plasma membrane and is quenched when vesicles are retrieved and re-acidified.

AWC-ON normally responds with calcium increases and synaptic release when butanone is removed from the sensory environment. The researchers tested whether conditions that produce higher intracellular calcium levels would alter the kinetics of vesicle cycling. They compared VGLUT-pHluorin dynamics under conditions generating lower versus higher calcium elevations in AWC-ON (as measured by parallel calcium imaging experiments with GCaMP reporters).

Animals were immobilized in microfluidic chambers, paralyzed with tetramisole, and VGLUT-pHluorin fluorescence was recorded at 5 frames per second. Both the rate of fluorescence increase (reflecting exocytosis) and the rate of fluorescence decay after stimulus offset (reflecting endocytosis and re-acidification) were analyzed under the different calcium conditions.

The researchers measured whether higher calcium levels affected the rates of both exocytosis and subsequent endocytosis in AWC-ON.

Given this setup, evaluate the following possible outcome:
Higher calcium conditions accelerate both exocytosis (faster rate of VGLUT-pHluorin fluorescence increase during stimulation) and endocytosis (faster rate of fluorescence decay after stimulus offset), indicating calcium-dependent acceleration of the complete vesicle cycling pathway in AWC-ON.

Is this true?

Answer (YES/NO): YES